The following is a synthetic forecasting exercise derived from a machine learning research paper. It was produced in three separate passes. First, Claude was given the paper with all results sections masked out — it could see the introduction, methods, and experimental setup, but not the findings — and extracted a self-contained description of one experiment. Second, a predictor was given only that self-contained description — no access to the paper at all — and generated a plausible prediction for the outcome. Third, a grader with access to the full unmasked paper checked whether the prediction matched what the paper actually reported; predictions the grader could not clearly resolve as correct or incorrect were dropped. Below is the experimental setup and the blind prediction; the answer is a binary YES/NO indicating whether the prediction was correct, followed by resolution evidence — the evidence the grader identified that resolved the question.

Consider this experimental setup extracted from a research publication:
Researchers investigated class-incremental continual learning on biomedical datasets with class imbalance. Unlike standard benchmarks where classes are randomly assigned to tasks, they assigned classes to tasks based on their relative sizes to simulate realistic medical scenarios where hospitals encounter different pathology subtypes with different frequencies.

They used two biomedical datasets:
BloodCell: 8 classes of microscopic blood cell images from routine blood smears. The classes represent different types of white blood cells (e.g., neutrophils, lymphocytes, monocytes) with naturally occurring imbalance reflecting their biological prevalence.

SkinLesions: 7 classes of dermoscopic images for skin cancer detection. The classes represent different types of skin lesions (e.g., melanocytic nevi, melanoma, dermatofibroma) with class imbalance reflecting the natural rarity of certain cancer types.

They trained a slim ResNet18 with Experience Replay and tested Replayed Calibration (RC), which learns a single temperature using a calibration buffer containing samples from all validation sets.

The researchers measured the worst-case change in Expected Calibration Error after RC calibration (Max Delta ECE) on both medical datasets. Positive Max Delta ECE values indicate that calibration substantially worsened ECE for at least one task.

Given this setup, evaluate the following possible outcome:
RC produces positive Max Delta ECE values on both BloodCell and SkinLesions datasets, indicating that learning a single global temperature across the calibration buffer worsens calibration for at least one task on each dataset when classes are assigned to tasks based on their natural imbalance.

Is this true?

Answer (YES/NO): YES